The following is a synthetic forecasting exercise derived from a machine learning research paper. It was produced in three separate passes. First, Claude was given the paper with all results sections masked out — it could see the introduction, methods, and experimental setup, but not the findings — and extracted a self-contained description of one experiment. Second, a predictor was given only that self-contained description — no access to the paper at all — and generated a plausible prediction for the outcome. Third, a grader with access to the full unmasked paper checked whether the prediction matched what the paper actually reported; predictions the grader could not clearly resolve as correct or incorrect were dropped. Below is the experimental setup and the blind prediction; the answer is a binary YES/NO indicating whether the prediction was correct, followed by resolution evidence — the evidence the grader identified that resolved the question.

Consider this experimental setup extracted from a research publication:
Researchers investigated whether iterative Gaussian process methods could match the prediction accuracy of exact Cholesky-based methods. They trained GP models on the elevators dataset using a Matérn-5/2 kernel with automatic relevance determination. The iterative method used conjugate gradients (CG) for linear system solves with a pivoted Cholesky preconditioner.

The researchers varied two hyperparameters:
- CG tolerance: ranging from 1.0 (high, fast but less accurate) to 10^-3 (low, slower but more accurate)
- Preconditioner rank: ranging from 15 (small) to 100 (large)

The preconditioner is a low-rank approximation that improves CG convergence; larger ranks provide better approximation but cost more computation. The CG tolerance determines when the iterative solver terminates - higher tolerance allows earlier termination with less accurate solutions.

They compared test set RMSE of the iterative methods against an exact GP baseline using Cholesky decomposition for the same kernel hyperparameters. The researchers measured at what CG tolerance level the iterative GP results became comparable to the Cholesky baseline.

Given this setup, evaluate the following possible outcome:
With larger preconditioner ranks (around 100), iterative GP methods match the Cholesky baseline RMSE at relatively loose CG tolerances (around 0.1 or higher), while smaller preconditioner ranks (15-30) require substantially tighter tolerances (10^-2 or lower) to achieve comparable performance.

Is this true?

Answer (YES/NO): NO